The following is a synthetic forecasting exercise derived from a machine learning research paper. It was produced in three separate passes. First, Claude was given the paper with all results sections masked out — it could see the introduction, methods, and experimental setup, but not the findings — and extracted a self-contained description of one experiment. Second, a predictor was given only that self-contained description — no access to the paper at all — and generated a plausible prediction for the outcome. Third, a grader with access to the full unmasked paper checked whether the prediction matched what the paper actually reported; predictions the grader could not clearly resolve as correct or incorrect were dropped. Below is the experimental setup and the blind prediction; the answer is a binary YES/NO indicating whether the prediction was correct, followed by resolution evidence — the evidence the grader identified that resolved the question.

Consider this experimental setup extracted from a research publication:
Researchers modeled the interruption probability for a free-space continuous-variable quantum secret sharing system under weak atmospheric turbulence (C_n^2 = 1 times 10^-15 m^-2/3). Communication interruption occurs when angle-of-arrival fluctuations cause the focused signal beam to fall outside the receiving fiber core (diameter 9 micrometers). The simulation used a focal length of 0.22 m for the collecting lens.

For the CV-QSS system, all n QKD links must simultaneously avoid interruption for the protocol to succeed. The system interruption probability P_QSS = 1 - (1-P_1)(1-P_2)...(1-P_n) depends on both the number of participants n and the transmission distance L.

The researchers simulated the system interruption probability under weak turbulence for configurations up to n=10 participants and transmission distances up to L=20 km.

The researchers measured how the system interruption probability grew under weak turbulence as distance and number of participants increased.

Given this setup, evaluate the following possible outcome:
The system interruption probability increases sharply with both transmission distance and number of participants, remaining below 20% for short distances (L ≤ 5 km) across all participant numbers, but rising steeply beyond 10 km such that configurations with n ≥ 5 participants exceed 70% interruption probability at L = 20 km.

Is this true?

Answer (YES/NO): NO